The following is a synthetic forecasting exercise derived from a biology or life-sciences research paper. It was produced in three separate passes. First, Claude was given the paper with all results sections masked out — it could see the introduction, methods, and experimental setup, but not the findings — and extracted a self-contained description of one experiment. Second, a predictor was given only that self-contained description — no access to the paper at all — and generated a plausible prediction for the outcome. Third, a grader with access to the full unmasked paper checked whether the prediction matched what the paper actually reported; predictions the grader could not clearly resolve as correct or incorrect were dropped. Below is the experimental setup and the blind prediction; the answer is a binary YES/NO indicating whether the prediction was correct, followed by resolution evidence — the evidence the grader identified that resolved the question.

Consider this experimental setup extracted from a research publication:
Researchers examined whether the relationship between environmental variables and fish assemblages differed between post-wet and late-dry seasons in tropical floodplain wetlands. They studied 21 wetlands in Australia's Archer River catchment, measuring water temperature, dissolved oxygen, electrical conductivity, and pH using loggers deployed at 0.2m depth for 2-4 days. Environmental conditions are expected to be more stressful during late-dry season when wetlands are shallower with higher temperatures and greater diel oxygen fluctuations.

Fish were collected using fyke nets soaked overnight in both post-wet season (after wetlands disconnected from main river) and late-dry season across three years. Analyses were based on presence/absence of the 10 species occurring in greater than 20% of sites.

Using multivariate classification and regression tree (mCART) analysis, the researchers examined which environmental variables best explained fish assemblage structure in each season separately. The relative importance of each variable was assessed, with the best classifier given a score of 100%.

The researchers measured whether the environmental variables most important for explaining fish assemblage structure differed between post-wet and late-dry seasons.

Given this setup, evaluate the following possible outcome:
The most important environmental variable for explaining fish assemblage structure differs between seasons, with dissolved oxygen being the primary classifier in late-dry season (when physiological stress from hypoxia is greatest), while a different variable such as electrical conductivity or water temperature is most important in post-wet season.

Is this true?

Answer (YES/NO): YES